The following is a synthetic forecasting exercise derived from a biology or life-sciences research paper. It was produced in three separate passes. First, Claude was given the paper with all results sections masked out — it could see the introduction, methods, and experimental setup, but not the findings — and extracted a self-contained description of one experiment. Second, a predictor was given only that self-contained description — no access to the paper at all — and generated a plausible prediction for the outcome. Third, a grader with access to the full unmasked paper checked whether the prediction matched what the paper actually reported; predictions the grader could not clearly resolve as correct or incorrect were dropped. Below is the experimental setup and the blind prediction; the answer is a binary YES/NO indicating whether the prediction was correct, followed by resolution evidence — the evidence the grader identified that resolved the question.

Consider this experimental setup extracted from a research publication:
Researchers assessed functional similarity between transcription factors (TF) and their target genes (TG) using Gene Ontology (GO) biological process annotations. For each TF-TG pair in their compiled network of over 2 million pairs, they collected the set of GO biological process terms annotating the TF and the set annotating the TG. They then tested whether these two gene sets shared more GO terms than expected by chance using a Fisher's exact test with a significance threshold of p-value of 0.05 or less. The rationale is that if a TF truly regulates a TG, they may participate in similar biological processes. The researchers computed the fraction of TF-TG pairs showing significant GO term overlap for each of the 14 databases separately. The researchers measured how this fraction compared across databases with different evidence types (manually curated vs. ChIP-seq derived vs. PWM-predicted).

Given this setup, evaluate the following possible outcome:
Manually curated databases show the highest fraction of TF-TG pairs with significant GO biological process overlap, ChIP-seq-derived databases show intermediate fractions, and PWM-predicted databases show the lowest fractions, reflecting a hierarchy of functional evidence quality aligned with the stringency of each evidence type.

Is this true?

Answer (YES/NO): NO